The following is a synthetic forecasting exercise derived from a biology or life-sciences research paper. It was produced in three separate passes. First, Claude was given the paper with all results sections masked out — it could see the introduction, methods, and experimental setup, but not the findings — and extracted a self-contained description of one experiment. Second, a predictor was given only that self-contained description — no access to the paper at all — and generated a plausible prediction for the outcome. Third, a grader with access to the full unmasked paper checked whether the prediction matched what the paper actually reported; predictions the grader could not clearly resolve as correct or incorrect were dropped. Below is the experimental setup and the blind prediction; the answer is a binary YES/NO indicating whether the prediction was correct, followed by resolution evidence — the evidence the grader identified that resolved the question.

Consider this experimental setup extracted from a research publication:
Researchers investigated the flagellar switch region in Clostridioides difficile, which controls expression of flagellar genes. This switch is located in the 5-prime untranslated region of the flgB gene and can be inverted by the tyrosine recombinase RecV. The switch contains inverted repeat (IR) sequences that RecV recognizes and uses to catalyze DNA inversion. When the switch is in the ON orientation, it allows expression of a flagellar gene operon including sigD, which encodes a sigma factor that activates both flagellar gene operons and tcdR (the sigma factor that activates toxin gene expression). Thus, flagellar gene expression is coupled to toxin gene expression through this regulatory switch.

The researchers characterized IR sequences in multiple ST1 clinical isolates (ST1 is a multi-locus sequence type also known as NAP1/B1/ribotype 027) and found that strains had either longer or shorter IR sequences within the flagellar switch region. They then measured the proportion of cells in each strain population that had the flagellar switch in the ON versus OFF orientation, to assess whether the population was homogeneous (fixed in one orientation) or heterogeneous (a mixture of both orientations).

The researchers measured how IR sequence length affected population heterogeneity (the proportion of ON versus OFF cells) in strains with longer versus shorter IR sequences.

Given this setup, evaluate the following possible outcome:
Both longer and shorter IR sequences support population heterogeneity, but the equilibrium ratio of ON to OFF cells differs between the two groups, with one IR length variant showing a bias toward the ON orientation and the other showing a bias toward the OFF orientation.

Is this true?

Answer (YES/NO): NO